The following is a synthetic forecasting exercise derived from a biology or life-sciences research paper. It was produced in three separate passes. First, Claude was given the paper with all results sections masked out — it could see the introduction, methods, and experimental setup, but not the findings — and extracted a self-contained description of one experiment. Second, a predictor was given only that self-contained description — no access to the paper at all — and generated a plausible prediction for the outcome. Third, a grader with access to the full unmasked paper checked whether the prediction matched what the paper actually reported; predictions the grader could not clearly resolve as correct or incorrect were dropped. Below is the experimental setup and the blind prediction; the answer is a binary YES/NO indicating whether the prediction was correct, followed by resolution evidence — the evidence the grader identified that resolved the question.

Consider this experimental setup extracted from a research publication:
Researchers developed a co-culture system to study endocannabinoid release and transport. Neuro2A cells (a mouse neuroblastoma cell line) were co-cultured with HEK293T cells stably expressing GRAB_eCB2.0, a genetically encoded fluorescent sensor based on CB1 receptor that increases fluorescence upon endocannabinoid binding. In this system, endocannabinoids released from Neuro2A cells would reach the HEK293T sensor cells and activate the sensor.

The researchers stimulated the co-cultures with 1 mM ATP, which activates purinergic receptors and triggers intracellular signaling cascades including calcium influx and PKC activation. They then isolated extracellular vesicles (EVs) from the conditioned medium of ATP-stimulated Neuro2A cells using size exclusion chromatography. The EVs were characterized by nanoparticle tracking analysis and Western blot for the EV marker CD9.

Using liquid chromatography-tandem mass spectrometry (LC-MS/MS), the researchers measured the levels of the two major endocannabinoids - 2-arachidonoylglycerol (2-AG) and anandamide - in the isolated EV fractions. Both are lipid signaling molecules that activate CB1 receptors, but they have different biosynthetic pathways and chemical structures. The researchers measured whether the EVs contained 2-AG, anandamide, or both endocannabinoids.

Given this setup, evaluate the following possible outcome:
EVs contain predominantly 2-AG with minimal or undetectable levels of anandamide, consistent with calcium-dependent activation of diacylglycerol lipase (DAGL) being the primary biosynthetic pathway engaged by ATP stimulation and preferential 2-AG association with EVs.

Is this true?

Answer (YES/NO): YES